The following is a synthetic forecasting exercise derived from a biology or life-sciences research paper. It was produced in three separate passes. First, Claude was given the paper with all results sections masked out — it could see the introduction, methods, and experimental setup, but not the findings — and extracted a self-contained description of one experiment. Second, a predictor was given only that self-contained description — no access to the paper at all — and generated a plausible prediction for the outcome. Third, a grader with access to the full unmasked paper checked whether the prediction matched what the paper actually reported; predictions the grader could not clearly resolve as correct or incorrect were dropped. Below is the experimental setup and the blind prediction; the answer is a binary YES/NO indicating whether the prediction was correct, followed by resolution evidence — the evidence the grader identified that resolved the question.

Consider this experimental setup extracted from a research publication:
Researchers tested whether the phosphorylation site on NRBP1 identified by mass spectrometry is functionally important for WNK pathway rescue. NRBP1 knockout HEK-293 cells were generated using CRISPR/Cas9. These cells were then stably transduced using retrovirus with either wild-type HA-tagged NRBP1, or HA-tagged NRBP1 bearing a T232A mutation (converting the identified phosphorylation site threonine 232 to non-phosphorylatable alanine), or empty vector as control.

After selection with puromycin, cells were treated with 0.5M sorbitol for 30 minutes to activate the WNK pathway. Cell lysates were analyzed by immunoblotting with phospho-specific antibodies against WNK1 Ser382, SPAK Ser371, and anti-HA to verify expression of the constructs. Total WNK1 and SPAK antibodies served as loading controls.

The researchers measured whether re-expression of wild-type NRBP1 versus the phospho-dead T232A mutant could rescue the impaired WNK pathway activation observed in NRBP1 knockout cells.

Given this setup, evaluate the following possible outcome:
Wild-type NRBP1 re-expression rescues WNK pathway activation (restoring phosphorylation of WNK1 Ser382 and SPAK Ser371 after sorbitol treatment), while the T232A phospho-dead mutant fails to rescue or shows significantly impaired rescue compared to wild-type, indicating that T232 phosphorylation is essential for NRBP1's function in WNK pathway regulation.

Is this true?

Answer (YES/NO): NO